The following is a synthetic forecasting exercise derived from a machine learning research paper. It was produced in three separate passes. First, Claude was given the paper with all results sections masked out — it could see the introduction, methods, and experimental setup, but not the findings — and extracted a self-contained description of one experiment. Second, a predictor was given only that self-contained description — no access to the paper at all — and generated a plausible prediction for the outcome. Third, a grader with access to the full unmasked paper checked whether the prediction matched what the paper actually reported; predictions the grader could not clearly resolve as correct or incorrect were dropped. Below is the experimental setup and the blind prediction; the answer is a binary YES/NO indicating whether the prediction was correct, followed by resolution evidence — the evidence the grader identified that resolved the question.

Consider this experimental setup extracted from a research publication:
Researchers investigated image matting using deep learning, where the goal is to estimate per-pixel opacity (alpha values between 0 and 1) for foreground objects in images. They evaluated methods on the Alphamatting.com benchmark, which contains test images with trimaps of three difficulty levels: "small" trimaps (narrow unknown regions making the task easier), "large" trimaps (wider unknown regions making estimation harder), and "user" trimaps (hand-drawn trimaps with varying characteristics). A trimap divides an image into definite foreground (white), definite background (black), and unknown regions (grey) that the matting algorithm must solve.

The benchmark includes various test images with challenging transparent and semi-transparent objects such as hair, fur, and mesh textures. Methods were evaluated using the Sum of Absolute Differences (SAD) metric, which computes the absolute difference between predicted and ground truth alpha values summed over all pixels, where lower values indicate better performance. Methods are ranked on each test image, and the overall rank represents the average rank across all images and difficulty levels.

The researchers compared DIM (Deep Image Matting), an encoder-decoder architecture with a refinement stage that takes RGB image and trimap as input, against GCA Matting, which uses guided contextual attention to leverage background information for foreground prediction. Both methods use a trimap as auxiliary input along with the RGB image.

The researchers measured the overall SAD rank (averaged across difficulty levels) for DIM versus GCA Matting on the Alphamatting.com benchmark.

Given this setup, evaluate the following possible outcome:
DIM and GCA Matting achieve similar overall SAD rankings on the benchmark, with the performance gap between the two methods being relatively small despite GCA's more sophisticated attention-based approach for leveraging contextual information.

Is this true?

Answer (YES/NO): NO